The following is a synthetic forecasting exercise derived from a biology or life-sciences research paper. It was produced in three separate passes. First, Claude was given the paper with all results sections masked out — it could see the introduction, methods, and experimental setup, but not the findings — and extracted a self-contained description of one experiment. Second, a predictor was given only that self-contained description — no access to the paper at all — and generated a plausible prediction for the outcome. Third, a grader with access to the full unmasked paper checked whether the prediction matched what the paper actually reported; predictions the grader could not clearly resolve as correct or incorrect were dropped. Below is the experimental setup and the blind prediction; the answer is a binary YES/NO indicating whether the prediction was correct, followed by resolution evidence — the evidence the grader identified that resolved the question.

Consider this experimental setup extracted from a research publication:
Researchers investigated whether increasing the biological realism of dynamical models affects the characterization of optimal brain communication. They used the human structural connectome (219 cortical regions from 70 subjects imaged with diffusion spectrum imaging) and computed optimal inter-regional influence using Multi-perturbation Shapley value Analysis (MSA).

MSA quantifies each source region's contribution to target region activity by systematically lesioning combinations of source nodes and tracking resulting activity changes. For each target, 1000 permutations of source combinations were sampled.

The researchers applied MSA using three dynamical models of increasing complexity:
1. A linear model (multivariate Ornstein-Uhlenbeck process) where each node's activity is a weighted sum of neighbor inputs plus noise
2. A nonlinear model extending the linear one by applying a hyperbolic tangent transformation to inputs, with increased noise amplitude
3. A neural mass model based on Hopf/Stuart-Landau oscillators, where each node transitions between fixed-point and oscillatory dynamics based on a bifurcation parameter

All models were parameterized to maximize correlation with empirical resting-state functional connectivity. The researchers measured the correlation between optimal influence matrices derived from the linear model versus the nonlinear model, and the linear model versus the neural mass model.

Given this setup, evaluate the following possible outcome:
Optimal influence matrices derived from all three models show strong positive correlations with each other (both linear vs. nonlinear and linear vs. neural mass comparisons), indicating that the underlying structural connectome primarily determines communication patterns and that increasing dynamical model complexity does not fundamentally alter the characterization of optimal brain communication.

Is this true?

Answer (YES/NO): YES